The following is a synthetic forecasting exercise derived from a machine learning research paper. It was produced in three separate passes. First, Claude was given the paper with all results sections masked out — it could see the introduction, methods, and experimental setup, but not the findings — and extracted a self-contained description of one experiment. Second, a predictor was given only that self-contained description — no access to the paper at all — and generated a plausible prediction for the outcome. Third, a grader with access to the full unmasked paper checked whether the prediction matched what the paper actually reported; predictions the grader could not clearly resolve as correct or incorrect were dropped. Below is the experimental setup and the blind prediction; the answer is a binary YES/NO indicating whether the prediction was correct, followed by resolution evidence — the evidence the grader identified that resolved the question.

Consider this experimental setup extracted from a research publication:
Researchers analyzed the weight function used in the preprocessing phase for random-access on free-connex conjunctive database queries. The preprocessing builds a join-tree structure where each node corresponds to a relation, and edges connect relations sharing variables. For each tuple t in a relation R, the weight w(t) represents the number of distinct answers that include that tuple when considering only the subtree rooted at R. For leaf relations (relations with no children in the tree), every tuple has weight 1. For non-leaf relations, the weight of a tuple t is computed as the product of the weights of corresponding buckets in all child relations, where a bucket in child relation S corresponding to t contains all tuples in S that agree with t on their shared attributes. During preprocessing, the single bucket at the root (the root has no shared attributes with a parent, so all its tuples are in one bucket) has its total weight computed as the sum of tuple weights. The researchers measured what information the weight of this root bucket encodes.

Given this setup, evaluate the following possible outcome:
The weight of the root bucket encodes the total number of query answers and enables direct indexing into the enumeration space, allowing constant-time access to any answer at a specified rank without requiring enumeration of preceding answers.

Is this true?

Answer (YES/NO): NO